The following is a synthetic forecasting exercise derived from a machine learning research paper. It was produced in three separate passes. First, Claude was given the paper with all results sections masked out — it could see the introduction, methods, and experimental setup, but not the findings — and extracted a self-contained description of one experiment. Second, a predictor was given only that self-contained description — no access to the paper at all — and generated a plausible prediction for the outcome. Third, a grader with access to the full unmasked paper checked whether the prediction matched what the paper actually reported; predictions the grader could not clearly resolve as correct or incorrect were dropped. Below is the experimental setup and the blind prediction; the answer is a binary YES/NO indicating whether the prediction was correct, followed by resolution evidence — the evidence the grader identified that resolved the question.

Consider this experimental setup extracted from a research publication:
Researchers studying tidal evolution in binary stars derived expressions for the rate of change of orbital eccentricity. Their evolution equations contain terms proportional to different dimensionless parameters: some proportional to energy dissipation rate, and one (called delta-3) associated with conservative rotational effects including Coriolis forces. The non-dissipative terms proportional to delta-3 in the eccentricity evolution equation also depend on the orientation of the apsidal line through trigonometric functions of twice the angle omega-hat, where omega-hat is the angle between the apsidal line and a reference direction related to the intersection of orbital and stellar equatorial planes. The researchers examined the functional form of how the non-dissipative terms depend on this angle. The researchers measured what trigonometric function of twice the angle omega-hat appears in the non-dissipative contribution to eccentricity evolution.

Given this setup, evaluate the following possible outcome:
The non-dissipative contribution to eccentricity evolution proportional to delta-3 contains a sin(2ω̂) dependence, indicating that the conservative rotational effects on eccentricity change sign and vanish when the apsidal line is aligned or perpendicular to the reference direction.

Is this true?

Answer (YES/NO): YES